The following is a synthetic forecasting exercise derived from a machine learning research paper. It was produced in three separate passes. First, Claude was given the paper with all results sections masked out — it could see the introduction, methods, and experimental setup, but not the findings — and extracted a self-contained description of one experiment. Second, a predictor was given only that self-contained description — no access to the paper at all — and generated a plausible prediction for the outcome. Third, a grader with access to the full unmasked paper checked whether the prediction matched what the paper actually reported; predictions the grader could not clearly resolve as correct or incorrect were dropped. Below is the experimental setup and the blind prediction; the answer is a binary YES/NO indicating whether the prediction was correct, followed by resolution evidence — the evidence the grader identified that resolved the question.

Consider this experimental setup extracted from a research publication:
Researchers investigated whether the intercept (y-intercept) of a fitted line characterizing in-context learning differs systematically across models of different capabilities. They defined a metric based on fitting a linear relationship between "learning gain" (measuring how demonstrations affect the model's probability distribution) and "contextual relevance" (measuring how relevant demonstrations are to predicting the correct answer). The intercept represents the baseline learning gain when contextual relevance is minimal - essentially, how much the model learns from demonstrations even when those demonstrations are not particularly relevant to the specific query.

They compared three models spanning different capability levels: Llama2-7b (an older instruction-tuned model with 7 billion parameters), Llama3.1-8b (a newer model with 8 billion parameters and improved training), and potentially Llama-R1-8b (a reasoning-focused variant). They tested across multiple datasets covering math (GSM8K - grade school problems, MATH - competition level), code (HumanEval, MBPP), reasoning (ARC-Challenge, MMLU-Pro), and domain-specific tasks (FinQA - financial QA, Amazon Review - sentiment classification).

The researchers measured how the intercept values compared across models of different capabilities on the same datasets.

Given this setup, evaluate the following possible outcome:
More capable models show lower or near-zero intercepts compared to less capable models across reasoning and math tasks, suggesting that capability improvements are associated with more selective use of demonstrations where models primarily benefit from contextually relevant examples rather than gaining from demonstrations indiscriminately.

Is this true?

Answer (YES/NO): YES